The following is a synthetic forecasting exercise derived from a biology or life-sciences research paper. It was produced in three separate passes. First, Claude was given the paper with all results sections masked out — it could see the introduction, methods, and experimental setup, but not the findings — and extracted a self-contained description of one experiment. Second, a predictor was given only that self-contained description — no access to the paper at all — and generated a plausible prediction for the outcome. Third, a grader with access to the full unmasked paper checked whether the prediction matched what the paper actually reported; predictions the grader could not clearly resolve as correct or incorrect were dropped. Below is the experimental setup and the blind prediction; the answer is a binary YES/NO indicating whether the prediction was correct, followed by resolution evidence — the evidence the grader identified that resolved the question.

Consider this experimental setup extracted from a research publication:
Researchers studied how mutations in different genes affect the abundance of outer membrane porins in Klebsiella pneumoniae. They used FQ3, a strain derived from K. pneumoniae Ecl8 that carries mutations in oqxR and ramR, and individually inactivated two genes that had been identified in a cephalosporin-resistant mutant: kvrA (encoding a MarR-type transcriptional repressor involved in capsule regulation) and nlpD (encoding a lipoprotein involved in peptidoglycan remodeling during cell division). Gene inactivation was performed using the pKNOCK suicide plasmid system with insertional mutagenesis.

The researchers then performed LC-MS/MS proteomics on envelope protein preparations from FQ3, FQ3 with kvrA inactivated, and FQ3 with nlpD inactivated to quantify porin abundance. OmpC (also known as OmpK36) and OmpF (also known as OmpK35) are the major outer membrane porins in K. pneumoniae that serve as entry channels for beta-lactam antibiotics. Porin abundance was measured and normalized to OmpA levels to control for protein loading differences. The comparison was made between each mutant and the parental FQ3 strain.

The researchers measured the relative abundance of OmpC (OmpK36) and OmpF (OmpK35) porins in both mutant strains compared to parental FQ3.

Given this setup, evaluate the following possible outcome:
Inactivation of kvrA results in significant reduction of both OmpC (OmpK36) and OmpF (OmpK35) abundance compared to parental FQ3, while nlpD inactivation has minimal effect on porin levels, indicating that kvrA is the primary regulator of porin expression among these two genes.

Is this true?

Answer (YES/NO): YES